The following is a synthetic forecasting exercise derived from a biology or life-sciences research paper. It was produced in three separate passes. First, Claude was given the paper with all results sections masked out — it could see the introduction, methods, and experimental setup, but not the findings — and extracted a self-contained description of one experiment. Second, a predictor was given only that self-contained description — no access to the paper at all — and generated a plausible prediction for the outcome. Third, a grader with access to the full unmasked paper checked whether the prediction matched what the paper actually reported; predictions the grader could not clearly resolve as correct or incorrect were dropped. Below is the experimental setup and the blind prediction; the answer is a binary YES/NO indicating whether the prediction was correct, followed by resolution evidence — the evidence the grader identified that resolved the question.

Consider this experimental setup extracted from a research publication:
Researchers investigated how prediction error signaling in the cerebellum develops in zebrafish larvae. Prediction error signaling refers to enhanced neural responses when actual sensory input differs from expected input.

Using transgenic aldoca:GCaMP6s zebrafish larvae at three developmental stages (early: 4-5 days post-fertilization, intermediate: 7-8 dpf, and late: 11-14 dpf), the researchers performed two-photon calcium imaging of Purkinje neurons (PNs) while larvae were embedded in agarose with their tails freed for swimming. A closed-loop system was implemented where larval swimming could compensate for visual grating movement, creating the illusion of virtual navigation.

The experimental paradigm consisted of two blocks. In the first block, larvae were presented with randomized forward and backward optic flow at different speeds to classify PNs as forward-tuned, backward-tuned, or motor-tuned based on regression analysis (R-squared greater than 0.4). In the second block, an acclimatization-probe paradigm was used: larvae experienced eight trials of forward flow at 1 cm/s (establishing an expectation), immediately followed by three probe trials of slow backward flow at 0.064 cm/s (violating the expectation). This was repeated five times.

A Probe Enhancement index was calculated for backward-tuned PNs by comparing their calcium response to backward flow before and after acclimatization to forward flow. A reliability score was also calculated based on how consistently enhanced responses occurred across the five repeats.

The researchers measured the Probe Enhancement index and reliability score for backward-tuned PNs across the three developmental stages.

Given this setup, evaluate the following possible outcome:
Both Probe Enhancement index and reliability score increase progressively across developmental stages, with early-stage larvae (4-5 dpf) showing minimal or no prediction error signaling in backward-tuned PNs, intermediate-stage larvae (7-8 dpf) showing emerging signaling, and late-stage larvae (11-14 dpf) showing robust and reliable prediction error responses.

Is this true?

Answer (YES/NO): NO